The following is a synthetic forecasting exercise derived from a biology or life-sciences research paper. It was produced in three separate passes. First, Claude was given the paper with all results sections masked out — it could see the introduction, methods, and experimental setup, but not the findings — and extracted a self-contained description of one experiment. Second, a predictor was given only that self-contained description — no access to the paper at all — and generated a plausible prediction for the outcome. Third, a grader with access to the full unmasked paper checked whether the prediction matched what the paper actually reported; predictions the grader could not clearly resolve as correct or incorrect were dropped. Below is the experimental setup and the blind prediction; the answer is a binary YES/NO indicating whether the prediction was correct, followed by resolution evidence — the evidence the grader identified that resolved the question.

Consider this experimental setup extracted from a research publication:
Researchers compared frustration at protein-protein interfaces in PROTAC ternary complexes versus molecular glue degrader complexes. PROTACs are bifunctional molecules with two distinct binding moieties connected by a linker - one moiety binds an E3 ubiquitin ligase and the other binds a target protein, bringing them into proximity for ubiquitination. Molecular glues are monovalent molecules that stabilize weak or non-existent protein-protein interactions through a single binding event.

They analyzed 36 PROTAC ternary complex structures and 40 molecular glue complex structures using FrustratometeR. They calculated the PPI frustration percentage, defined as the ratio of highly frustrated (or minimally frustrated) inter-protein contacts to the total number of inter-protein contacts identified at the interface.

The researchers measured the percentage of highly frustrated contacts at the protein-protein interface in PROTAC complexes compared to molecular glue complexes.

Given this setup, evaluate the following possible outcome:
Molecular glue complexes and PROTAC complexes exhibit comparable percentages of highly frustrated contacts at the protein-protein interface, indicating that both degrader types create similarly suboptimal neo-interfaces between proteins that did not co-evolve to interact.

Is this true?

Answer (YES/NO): NO